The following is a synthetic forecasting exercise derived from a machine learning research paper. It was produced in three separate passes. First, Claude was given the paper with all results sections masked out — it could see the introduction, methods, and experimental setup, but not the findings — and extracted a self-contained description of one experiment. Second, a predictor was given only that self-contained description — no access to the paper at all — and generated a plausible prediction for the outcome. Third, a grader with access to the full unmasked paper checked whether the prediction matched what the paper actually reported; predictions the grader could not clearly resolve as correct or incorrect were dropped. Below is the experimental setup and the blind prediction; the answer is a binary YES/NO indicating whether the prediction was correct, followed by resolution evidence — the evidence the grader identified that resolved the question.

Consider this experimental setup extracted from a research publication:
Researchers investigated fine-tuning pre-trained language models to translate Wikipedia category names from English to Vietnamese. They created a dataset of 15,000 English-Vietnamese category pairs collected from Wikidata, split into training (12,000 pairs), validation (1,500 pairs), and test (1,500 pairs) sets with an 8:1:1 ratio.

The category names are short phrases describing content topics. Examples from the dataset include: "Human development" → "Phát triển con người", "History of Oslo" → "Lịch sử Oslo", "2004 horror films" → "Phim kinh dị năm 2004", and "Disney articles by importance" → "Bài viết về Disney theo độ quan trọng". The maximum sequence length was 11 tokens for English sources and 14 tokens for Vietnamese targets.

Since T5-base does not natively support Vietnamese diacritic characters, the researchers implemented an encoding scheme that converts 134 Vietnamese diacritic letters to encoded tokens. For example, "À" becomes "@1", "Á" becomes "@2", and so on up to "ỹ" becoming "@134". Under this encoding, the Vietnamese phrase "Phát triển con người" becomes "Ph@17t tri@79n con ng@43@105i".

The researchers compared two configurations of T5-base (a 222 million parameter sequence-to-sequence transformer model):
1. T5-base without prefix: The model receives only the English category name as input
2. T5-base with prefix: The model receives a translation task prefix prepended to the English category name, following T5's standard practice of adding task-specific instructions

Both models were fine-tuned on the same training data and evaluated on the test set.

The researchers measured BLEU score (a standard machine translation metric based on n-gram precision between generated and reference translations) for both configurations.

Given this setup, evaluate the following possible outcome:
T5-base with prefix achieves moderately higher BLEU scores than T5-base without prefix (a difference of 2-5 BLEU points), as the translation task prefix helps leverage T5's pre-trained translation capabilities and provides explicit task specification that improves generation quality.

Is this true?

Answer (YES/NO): NO